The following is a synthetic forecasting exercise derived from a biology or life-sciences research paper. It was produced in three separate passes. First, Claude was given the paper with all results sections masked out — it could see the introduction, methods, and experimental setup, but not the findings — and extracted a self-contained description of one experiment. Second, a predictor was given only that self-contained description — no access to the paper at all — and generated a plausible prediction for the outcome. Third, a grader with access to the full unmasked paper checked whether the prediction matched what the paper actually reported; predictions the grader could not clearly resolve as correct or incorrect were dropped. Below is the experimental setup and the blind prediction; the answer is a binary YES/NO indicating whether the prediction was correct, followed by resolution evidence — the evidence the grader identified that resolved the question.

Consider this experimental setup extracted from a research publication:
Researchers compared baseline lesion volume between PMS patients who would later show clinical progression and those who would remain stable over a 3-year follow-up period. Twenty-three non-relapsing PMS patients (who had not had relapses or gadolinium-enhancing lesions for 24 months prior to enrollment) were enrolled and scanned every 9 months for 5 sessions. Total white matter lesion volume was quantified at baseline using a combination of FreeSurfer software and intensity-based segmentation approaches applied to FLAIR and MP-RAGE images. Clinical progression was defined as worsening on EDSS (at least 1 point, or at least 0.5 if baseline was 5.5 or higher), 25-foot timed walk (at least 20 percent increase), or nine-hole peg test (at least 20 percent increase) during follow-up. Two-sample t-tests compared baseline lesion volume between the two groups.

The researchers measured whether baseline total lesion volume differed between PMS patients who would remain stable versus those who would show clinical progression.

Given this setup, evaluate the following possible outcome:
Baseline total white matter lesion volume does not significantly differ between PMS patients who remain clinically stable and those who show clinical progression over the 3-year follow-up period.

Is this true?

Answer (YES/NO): YES